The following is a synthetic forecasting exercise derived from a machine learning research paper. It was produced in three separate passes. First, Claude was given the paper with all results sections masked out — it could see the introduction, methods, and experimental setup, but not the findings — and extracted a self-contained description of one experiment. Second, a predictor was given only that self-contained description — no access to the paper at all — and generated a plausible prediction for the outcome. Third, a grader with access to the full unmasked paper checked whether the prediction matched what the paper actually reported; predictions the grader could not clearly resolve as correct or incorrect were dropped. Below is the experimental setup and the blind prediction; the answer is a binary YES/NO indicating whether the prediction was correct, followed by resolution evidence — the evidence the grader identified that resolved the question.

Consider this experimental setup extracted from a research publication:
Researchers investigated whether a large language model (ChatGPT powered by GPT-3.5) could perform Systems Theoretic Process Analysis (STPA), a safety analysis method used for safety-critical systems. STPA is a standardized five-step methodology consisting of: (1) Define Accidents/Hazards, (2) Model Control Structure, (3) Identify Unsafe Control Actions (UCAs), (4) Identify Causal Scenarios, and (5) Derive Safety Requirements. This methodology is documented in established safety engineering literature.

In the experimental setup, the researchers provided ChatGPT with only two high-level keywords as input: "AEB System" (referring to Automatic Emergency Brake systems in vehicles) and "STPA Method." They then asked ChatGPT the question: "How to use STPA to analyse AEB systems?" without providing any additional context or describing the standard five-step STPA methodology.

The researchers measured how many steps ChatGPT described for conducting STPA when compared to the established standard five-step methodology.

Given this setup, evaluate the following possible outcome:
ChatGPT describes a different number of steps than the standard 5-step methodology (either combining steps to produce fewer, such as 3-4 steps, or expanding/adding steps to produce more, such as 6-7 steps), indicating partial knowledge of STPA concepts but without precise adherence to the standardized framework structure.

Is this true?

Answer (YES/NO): YES